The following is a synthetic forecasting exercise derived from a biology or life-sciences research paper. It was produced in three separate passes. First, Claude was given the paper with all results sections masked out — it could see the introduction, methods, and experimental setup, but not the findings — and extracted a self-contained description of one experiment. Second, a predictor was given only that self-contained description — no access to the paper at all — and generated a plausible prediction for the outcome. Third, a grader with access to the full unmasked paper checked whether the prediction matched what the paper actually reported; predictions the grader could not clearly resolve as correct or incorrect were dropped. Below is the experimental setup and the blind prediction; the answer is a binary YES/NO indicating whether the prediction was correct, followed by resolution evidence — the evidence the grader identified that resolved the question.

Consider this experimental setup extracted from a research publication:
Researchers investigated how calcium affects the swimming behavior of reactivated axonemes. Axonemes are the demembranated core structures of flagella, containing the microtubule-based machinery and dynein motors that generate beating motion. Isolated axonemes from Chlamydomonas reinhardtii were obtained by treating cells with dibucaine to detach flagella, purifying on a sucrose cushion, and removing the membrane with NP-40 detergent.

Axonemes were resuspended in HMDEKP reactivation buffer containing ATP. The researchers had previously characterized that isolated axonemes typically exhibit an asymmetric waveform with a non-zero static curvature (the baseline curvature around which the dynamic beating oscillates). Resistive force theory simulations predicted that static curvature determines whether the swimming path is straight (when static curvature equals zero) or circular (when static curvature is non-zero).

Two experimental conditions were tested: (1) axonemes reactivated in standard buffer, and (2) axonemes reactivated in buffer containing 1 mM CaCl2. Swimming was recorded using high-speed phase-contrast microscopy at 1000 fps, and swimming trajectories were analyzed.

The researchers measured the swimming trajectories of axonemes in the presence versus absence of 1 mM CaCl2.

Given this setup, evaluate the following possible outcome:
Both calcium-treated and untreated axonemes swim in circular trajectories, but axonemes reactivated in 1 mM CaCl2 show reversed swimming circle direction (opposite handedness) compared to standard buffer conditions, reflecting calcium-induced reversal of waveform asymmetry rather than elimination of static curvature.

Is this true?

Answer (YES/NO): NO